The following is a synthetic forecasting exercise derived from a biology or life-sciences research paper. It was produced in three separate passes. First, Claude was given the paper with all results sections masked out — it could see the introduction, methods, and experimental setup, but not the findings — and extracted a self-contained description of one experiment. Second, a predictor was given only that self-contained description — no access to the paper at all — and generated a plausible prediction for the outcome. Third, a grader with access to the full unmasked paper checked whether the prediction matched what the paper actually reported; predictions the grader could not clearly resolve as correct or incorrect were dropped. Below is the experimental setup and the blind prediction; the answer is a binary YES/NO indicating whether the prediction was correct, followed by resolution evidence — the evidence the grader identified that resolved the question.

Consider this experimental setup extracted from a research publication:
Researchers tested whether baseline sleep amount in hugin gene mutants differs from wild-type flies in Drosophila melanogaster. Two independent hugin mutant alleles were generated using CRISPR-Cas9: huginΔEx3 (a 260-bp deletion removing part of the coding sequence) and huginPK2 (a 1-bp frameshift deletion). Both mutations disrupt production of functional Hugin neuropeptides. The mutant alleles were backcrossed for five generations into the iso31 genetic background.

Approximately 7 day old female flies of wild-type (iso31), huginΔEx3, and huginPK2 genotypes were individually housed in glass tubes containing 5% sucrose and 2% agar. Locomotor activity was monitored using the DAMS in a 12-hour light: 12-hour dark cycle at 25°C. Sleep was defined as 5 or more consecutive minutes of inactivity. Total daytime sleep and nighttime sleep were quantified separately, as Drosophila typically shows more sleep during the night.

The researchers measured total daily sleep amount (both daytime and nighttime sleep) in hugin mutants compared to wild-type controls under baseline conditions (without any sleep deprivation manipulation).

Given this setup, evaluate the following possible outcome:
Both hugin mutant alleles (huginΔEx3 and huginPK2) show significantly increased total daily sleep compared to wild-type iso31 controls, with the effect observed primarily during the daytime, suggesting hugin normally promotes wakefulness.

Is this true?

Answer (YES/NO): NO